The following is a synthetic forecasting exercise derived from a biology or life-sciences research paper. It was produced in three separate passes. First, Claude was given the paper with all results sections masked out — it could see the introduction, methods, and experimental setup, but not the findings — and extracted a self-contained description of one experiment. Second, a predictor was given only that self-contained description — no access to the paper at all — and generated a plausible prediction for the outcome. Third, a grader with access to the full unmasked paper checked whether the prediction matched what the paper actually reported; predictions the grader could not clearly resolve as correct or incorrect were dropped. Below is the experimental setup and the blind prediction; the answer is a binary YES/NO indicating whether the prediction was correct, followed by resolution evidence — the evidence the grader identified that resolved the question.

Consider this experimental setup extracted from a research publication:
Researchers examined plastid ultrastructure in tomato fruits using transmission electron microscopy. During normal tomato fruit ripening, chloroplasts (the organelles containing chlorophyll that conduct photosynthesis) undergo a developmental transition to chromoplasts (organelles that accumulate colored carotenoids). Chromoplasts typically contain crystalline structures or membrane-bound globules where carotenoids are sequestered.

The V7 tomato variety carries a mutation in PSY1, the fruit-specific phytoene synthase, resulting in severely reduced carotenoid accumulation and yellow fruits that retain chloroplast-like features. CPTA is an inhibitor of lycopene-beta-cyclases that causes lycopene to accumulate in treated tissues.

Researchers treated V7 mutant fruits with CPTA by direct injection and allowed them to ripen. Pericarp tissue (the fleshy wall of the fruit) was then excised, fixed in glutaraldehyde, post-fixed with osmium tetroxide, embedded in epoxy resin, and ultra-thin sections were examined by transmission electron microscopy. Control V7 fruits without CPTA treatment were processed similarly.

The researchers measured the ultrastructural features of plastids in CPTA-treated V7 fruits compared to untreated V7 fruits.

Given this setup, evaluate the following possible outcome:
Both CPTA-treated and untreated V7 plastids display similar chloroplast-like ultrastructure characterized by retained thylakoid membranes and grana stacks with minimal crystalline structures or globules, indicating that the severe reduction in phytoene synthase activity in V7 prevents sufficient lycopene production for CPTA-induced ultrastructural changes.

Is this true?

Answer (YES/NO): NO